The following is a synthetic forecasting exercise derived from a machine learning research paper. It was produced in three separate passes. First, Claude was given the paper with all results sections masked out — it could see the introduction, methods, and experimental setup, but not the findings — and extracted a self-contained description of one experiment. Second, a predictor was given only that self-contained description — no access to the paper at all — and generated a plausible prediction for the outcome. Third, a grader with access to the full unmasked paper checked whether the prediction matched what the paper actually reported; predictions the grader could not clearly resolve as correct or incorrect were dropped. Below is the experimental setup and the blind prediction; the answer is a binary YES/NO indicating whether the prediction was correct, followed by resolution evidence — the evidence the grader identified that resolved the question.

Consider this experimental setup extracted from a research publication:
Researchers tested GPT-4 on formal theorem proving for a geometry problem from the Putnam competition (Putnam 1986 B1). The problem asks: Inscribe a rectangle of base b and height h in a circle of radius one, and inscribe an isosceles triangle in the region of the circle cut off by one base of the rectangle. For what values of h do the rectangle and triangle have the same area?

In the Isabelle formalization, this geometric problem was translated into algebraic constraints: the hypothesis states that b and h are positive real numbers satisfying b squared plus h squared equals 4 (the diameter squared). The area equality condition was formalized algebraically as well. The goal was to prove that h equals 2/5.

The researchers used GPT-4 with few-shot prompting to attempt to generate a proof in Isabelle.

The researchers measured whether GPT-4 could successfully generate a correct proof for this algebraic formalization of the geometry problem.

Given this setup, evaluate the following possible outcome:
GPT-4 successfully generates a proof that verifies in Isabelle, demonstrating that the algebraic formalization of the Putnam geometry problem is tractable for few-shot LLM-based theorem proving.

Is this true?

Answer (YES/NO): YES